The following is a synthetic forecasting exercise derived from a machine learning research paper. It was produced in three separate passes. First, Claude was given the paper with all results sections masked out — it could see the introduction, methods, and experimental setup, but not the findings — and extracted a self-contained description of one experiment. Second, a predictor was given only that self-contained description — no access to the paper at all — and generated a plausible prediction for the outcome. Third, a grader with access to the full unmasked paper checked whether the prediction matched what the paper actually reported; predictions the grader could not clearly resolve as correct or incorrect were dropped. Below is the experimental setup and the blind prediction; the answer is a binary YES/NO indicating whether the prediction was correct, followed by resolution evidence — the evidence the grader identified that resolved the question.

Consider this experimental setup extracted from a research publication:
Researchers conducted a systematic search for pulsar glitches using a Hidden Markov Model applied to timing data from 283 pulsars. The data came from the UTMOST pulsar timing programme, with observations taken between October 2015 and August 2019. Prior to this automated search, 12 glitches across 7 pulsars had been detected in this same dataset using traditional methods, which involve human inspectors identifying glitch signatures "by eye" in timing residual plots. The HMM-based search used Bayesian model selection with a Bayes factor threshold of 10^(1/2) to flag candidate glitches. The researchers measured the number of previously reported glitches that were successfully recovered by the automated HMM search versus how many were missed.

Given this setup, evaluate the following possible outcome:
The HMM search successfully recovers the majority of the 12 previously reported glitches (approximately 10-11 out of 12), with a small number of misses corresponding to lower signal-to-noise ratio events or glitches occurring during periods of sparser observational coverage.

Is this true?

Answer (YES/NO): NO